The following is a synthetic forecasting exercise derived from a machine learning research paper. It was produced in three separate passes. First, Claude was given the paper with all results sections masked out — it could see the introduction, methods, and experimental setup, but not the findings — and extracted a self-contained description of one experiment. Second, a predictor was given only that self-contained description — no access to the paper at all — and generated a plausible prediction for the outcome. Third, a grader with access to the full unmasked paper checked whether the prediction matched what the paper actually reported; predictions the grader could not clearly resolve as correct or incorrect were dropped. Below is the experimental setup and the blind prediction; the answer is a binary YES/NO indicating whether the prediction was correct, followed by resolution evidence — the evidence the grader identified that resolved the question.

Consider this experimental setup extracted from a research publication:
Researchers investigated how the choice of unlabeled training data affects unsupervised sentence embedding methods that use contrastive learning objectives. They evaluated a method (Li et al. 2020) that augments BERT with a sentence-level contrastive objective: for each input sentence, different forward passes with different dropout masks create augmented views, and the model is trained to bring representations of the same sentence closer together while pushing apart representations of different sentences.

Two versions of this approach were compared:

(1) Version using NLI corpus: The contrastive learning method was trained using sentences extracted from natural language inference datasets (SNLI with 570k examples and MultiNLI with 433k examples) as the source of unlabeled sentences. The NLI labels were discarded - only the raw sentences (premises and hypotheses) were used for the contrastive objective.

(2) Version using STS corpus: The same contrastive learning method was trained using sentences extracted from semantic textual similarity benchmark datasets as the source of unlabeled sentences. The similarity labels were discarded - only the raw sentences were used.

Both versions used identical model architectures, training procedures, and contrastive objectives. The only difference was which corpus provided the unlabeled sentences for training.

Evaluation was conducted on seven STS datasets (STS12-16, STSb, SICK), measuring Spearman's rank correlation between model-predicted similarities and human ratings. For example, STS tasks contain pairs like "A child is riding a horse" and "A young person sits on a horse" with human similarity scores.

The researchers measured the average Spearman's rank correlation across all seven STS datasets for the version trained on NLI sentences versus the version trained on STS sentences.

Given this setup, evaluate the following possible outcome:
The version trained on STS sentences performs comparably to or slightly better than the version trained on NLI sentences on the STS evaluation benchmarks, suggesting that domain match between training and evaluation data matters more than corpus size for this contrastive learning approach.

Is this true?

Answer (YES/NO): NO